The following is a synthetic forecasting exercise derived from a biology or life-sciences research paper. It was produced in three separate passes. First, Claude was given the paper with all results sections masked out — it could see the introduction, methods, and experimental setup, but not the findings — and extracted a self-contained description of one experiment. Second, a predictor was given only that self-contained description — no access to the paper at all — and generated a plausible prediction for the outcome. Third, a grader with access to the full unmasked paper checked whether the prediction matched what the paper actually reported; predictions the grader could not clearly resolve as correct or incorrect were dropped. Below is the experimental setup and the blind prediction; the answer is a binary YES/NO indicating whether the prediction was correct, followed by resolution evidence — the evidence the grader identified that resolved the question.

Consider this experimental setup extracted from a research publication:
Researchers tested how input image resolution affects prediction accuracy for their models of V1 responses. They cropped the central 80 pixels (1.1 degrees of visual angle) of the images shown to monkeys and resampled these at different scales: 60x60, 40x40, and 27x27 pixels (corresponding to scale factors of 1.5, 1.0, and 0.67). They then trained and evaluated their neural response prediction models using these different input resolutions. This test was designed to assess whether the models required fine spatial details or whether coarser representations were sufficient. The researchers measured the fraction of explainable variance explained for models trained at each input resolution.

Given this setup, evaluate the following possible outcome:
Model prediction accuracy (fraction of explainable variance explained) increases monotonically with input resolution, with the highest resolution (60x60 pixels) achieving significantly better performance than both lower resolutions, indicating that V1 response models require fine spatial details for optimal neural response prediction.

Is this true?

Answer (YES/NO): NO